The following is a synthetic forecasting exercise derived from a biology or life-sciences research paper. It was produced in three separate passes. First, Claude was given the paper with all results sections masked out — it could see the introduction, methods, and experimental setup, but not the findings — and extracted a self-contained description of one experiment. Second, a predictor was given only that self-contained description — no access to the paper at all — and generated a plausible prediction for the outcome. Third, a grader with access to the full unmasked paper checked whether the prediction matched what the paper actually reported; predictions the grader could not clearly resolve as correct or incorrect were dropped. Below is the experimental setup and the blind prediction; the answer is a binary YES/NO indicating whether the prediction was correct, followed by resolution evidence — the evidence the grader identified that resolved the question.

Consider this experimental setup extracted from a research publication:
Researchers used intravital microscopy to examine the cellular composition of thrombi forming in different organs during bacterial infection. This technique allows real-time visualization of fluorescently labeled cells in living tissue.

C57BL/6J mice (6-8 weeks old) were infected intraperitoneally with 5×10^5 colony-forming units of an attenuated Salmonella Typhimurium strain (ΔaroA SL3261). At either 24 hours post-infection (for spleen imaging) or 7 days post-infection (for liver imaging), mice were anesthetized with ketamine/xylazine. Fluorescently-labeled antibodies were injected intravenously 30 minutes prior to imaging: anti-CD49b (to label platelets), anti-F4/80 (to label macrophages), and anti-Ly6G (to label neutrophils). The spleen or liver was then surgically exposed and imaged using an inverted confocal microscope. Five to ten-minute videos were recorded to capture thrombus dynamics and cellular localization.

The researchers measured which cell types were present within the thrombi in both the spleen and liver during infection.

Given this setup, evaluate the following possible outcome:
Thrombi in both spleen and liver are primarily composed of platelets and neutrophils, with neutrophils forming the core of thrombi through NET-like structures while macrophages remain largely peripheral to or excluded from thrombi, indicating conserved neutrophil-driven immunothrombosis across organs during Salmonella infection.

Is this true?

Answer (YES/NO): NO